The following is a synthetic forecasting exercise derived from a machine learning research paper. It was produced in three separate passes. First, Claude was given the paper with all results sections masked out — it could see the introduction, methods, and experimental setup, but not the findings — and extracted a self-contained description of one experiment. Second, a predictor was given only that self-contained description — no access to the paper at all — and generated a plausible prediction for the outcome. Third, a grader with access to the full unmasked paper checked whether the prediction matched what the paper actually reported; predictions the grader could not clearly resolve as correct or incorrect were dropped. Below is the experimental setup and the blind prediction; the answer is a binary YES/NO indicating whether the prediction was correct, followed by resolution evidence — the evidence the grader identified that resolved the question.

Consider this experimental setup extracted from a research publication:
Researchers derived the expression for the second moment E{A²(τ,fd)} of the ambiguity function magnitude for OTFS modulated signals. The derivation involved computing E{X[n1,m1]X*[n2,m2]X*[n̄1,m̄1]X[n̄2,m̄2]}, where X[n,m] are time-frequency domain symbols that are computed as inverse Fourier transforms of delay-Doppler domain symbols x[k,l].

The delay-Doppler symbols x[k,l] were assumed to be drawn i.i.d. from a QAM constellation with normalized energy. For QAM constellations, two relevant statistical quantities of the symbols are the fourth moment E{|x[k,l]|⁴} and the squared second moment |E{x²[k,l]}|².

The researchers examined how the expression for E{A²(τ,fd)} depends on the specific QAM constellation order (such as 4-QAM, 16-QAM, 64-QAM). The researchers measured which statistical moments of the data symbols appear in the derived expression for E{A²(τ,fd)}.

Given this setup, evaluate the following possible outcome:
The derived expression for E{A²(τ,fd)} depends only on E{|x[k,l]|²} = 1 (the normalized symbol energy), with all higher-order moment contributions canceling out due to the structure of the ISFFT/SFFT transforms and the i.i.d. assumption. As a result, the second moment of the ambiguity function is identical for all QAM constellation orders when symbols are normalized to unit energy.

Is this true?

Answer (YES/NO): NO